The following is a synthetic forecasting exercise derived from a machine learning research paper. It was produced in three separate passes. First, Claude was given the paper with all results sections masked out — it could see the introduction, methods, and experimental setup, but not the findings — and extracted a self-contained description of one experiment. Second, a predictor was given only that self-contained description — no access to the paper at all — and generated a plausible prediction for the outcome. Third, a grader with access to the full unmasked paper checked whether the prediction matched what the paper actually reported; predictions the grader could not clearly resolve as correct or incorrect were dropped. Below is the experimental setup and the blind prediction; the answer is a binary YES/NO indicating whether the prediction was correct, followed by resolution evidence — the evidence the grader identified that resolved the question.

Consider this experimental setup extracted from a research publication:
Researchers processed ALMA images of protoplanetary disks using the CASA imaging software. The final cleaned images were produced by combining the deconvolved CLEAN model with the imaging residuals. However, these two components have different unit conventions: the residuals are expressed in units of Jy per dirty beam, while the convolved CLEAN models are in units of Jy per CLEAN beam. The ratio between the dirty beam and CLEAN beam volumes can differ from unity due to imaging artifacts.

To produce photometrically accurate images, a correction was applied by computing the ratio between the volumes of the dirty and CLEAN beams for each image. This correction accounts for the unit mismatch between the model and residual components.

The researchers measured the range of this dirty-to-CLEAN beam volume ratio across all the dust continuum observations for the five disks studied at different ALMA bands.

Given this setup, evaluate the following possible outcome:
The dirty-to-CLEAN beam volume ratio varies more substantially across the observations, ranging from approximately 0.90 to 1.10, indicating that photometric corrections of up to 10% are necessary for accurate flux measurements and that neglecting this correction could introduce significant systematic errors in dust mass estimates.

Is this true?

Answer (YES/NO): NO